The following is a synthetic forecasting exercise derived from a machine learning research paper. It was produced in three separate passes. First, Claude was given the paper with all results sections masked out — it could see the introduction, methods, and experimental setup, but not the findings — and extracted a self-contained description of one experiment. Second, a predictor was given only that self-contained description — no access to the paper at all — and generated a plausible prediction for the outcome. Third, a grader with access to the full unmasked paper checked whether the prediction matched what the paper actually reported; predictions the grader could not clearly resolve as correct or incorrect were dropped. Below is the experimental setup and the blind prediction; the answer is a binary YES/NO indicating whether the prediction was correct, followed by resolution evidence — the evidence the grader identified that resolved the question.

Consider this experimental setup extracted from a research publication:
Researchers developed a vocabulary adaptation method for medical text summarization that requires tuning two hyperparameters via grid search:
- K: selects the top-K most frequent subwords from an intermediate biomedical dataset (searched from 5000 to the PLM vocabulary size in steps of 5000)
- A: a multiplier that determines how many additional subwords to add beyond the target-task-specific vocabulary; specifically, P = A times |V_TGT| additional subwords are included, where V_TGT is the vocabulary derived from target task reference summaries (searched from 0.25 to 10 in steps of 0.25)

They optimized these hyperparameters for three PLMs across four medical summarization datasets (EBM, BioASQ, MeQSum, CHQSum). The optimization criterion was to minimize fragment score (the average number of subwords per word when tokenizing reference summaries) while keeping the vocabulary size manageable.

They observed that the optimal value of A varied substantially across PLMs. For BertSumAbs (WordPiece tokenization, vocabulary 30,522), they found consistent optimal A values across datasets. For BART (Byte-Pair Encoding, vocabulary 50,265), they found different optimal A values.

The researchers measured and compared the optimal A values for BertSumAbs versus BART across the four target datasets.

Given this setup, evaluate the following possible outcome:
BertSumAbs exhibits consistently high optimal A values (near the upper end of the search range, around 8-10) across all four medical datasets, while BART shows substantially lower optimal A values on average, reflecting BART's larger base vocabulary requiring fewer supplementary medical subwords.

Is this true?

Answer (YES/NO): NO